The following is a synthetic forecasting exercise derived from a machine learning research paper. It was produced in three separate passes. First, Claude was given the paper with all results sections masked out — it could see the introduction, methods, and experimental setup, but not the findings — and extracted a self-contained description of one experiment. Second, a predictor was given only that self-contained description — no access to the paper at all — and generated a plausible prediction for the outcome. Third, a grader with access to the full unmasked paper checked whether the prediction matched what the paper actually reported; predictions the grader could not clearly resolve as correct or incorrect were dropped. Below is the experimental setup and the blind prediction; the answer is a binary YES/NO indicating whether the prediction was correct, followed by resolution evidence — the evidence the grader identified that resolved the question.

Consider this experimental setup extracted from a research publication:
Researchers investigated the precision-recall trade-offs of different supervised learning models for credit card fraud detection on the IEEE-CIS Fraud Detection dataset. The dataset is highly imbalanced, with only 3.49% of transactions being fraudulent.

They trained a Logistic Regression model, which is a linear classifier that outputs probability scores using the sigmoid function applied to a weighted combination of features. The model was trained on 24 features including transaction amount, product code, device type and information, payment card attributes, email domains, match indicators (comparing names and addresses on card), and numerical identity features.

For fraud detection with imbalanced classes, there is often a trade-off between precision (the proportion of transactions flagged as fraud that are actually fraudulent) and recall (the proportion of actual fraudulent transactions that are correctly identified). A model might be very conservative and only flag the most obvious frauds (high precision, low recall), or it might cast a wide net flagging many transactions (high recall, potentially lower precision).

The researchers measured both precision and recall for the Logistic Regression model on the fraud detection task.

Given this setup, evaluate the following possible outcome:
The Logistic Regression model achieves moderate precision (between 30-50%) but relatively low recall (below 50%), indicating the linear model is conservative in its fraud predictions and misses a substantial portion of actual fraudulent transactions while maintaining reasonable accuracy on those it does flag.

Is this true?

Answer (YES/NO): NO